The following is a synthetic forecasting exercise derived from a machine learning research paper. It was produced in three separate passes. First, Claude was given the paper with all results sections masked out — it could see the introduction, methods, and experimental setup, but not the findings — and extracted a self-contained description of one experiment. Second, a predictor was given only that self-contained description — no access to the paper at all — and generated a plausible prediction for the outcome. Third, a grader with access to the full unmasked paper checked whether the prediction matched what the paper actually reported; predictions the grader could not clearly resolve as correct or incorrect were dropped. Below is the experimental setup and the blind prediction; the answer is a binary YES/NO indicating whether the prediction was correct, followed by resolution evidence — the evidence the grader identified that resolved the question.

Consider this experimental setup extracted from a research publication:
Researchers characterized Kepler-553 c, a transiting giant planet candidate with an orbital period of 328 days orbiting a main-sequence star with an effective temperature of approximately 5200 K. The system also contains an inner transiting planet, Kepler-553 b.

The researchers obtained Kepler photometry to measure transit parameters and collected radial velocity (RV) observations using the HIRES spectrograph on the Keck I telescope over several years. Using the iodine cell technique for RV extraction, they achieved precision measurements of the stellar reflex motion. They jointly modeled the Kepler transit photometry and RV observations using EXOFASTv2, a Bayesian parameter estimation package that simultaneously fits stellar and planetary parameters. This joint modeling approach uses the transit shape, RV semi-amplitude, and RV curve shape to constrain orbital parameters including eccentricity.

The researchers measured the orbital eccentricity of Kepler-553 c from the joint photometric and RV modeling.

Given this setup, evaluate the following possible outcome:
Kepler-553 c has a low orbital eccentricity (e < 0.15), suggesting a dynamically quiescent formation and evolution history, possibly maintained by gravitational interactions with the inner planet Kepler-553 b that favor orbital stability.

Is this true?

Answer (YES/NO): NO